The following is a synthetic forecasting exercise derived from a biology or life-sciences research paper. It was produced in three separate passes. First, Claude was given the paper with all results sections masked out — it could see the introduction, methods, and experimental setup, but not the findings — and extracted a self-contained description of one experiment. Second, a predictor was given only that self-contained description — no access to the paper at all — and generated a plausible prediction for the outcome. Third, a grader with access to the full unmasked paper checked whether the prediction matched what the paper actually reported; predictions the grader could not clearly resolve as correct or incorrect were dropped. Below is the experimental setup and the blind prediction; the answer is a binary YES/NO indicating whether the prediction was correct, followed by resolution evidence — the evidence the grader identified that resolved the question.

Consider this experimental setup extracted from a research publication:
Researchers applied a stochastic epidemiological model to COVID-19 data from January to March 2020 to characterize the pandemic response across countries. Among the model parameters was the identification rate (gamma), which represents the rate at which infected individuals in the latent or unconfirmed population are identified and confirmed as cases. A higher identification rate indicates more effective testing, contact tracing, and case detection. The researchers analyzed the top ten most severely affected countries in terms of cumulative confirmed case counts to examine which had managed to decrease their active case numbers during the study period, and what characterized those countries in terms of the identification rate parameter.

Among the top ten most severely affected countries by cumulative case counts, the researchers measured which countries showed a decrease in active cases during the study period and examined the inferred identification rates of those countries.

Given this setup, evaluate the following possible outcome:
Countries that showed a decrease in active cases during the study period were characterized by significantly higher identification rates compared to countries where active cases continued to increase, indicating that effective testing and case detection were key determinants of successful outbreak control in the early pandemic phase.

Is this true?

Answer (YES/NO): NO